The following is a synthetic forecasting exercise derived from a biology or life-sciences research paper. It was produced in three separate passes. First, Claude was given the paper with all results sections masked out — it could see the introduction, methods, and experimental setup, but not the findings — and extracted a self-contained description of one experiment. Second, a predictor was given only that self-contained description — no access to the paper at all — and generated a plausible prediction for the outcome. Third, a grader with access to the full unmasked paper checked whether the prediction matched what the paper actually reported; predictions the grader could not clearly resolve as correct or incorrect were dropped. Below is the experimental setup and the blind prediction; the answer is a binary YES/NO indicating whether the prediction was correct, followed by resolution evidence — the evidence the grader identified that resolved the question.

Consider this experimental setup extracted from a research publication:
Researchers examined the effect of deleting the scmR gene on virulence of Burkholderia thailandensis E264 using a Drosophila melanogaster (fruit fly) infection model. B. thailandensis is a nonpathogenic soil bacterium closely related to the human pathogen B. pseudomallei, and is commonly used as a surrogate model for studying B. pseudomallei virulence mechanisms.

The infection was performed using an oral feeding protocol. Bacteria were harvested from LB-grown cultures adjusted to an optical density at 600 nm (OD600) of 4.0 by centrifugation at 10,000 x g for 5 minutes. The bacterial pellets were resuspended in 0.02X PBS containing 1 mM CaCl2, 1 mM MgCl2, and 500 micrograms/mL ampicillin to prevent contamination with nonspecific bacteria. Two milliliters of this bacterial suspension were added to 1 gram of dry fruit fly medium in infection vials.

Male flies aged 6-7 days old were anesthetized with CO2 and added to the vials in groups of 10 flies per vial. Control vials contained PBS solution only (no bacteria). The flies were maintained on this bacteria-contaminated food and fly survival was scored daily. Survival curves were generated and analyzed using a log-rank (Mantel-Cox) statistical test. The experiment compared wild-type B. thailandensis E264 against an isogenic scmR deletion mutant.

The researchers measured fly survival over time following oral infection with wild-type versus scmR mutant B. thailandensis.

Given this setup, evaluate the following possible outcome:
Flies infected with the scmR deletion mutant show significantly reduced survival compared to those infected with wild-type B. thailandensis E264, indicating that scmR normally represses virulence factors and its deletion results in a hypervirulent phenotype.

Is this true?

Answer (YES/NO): YES